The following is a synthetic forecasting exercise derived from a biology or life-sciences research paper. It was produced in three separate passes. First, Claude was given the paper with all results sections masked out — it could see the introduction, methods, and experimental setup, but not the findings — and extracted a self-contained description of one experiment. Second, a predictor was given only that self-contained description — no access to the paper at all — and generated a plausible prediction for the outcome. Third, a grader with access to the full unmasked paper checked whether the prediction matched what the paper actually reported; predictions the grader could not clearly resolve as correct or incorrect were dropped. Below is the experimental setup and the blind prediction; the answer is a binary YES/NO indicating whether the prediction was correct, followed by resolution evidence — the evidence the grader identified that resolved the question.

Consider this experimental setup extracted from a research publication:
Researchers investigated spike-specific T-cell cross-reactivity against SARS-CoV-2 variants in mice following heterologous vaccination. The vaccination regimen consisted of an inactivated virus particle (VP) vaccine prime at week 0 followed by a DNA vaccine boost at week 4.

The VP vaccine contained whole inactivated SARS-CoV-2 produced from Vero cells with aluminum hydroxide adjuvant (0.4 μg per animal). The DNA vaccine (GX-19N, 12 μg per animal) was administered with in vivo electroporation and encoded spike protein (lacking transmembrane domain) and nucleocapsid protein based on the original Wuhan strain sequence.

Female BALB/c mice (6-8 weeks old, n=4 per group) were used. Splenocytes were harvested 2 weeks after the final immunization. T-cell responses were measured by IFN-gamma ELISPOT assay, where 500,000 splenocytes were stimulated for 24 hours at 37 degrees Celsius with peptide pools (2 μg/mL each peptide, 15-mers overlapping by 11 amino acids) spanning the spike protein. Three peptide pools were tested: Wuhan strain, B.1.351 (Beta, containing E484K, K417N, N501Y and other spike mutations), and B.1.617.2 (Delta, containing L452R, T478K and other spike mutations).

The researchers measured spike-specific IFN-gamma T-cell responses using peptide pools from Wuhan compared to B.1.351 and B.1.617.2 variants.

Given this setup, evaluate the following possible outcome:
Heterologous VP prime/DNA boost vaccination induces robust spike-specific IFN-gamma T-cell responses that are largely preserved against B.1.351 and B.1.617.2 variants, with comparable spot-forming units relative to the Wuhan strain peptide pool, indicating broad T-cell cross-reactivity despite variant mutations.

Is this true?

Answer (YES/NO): YES